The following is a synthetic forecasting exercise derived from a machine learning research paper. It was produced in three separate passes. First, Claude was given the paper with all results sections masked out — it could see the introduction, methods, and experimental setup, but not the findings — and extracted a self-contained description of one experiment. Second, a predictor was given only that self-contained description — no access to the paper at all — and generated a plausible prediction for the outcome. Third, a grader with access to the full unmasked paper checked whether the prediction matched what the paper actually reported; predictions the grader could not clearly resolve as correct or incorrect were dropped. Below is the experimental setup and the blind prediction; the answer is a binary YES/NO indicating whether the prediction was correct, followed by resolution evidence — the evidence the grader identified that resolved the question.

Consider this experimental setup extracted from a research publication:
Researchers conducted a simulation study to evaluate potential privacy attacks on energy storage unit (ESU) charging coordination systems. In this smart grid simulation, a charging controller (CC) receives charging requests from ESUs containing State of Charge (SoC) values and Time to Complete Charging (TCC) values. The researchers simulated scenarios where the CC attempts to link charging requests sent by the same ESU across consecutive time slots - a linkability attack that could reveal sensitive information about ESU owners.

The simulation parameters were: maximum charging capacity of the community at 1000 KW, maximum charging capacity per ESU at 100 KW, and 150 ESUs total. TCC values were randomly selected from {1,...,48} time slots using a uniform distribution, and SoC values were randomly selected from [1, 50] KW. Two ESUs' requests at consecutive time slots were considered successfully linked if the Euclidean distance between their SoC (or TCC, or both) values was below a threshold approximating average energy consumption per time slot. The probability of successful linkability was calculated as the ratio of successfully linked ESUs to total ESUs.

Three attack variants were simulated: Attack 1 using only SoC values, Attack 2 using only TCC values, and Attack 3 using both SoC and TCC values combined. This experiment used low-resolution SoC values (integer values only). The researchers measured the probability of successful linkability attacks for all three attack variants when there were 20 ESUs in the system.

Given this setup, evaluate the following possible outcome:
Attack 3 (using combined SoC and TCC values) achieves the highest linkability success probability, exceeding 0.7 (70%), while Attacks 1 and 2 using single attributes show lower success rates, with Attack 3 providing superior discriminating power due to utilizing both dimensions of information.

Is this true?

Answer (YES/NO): YES